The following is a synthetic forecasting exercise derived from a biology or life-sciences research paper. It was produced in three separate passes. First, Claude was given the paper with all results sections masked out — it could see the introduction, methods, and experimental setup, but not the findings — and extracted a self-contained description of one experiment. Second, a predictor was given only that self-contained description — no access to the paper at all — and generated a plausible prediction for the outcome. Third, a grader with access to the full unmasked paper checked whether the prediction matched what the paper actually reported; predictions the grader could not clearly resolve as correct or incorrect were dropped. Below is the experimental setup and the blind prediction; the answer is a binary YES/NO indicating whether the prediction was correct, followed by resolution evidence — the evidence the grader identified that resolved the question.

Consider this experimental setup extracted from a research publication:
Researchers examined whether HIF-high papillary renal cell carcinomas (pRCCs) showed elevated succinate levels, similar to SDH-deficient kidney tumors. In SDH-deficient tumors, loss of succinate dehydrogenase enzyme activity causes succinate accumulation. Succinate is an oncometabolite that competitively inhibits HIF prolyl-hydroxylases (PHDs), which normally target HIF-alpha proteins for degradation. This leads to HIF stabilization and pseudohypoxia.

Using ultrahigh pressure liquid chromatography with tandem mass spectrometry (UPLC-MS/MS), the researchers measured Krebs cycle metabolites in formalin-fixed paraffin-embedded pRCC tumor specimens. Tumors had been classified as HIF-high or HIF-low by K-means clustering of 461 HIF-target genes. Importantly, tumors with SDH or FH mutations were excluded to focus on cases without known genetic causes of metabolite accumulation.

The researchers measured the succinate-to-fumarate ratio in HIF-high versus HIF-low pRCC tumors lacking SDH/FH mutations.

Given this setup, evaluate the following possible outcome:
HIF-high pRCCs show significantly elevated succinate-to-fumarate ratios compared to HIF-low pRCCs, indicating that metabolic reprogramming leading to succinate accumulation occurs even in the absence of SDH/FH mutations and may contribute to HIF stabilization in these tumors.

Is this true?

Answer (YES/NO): NO